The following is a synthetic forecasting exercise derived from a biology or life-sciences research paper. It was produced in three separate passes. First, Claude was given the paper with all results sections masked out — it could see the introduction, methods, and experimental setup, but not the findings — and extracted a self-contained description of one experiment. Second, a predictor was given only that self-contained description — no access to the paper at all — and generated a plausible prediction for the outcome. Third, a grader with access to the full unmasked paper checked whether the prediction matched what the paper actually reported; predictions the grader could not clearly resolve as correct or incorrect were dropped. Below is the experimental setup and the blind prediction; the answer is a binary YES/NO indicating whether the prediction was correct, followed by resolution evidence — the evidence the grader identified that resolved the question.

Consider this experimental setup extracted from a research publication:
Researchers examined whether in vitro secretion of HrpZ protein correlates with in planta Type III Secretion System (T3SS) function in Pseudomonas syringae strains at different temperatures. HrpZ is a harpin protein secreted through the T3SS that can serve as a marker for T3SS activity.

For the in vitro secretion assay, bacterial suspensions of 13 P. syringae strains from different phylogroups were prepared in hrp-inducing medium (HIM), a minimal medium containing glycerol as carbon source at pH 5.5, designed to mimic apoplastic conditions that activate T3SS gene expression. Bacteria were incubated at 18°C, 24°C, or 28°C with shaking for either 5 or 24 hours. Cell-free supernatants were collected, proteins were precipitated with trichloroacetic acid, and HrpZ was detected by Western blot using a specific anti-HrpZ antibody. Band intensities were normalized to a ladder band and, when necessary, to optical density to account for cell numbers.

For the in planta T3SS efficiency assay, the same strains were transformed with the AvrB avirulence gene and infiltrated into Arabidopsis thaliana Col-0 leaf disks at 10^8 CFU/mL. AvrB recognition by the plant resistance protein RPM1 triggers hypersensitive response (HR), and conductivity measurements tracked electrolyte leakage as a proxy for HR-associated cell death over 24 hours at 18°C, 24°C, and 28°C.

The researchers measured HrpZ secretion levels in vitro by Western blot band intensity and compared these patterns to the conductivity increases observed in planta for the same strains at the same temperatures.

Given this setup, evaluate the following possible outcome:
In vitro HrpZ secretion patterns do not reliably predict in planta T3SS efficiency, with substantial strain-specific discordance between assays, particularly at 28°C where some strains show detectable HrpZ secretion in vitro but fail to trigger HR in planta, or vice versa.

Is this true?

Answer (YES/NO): YES